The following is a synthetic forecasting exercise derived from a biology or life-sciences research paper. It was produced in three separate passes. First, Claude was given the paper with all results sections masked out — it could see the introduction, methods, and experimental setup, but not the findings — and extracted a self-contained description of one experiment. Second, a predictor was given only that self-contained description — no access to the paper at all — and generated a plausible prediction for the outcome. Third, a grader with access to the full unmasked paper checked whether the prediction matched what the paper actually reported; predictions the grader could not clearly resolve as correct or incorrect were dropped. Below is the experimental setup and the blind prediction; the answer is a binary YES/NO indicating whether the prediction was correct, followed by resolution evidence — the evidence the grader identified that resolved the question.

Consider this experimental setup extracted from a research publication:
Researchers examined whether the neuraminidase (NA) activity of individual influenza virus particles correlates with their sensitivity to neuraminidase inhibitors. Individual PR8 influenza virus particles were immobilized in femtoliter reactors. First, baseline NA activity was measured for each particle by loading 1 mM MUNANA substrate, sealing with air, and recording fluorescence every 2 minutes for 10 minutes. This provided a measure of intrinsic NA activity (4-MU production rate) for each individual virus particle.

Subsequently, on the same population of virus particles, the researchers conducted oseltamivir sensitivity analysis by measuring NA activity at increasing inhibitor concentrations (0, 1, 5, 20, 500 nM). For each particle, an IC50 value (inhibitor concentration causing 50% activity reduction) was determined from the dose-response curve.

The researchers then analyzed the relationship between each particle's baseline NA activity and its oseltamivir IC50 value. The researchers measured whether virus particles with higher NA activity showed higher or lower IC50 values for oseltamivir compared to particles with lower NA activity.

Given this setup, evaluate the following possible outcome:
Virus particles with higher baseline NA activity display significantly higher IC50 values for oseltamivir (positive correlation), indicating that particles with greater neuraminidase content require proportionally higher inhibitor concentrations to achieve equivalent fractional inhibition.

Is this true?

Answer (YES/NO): NO